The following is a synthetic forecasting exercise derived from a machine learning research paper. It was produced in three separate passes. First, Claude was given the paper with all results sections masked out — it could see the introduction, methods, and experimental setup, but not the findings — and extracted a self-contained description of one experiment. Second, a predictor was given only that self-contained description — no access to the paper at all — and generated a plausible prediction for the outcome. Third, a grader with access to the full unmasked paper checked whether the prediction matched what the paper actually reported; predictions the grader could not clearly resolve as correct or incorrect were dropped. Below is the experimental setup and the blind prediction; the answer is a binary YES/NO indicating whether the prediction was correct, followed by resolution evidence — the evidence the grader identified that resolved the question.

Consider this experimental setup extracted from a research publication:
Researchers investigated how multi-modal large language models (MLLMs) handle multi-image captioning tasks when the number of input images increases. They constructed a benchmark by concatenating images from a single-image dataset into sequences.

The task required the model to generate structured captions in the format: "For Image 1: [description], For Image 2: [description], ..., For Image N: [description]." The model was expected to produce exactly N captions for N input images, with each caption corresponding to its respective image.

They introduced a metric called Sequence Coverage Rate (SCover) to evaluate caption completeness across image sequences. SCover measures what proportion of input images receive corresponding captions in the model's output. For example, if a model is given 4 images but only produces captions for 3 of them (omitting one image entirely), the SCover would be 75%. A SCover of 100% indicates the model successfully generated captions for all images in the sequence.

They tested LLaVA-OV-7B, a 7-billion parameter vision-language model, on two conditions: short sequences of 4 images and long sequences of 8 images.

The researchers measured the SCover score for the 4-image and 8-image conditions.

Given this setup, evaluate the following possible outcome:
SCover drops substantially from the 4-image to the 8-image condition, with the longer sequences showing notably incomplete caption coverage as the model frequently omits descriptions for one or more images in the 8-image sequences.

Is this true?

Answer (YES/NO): YES